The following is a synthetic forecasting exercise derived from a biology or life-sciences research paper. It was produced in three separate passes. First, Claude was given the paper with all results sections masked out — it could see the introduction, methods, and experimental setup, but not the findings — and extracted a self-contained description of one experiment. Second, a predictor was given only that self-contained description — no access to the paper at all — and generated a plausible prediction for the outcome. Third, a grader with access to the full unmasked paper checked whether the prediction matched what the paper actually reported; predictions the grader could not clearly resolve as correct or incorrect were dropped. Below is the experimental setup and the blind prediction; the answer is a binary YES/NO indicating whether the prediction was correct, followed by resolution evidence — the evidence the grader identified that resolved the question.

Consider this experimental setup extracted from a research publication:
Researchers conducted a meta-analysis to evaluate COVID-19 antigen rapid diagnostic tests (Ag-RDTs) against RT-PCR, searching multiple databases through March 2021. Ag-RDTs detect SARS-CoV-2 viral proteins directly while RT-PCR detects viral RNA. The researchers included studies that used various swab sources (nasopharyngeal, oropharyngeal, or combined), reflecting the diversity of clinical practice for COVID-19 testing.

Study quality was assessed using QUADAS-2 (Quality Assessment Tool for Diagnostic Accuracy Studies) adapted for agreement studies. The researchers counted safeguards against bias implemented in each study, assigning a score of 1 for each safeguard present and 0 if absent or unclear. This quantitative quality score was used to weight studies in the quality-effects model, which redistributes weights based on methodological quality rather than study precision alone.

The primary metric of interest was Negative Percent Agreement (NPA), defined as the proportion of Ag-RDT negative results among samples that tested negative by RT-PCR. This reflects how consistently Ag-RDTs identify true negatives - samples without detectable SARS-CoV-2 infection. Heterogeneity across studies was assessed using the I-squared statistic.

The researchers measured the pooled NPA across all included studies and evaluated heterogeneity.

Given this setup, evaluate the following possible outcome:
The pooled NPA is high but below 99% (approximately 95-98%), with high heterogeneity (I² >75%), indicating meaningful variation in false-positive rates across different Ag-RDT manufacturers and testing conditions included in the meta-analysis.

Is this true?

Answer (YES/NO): NO